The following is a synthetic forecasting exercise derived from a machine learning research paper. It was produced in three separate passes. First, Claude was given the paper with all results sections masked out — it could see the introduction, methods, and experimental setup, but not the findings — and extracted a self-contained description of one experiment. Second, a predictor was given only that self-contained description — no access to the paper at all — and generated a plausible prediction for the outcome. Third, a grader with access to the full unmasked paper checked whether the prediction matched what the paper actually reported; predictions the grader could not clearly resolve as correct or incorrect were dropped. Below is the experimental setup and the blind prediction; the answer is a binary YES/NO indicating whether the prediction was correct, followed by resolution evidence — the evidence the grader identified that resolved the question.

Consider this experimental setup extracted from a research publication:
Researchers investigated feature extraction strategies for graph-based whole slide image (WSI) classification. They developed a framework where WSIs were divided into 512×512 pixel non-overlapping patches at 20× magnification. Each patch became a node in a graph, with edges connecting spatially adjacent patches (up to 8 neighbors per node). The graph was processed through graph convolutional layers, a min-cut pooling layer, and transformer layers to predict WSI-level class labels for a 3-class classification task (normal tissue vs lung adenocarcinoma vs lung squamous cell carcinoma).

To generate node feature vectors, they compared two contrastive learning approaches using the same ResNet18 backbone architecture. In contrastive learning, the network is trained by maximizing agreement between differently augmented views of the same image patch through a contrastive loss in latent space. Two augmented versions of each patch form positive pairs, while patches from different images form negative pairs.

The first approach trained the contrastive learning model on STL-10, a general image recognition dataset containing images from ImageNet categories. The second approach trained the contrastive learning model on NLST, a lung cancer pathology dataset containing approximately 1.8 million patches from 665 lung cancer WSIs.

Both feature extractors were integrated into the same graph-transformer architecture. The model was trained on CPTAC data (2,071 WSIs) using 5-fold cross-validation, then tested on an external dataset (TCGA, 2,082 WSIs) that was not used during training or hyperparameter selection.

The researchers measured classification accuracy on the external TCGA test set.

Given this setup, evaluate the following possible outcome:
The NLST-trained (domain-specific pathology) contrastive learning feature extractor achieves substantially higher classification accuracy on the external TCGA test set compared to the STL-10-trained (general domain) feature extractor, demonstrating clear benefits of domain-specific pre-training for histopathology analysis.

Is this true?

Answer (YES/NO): YES